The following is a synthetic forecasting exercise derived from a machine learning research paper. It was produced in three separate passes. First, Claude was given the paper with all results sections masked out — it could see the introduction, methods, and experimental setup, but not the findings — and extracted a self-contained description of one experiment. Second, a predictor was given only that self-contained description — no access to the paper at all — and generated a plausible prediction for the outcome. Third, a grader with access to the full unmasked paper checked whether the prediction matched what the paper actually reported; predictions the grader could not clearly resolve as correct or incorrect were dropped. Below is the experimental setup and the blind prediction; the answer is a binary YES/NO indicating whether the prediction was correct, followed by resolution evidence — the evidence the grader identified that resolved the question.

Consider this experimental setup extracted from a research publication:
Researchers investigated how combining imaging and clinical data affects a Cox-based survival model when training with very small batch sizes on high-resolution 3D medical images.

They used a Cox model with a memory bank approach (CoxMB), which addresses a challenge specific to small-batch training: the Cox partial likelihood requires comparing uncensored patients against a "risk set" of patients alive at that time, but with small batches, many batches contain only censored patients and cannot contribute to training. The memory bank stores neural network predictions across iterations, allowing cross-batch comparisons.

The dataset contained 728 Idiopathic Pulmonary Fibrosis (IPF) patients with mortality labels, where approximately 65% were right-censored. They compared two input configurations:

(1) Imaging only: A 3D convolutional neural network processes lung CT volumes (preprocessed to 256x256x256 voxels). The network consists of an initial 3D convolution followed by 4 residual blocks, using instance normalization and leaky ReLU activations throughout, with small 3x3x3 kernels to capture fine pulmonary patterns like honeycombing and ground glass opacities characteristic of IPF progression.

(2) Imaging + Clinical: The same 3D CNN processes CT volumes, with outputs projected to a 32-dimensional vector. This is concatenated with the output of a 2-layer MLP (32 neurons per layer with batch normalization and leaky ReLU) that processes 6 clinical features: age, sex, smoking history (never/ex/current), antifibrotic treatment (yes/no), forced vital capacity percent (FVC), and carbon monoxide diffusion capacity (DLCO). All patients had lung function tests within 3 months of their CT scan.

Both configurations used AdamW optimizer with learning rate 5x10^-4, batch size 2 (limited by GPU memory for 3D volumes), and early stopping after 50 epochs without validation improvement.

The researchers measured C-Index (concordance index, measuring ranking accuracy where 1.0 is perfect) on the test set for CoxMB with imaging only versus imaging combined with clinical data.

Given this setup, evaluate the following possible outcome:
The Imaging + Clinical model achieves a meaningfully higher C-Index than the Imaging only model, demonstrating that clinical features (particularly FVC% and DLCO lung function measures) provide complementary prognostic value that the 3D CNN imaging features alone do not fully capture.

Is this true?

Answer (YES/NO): NO